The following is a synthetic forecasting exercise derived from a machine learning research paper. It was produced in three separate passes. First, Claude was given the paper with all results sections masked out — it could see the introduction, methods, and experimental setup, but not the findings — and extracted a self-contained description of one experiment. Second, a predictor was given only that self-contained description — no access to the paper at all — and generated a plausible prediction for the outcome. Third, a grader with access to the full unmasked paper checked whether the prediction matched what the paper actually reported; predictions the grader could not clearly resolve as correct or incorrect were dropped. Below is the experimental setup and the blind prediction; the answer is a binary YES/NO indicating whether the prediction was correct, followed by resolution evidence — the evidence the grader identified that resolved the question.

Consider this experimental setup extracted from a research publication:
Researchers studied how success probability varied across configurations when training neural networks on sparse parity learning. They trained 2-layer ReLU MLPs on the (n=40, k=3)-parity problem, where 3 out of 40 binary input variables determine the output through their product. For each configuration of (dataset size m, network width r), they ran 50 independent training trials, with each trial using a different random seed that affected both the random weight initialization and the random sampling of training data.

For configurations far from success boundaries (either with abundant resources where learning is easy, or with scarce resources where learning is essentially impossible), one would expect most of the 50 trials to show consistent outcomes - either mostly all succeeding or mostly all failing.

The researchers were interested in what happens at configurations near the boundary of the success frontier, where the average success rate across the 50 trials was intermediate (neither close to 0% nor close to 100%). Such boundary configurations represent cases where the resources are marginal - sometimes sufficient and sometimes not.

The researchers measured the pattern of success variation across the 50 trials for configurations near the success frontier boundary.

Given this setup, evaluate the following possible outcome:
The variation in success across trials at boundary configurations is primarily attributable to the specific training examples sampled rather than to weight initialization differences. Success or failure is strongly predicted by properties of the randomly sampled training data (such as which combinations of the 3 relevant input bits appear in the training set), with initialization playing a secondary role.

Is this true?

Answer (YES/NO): NO